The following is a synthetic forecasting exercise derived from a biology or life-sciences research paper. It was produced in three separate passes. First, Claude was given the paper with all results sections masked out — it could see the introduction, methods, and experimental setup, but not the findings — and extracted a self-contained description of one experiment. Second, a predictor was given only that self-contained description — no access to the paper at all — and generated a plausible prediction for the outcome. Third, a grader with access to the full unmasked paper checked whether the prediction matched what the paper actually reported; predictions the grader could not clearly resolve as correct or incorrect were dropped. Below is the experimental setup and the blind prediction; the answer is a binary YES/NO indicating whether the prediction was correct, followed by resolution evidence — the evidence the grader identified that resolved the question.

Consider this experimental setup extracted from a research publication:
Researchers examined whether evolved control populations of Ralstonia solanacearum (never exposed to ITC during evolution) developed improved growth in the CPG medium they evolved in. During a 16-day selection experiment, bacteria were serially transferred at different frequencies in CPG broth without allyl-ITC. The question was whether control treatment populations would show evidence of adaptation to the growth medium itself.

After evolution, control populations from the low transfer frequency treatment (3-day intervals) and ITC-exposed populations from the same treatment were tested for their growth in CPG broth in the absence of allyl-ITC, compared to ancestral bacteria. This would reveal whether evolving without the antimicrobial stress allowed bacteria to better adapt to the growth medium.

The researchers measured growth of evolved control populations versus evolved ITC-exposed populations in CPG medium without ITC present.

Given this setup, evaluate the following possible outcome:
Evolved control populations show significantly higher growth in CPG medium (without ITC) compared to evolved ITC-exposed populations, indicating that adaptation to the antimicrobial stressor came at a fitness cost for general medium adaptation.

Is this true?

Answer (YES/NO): YES